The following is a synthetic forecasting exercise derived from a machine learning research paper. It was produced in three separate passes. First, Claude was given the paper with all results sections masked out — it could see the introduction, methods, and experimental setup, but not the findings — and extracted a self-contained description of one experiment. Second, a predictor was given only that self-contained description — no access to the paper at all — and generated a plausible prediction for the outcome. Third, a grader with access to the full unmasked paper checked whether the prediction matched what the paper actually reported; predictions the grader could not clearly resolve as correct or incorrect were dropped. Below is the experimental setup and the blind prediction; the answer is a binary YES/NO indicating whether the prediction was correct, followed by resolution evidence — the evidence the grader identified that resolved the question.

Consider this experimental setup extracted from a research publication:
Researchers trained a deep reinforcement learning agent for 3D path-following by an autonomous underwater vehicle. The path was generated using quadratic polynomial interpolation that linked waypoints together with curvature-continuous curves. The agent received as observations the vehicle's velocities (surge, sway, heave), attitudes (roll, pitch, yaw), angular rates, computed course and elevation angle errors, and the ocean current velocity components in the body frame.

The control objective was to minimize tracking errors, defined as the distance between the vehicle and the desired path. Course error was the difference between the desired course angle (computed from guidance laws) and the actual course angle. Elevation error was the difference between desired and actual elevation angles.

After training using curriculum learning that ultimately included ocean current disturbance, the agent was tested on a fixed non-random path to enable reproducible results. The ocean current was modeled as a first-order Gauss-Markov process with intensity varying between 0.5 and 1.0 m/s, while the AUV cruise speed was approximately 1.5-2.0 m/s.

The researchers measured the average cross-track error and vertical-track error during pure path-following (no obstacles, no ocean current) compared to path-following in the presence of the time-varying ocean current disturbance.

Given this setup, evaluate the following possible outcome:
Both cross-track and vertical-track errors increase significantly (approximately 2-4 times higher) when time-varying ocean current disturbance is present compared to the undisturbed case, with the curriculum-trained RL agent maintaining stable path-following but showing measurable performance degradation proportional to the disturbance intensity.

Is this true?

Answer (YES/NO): NO